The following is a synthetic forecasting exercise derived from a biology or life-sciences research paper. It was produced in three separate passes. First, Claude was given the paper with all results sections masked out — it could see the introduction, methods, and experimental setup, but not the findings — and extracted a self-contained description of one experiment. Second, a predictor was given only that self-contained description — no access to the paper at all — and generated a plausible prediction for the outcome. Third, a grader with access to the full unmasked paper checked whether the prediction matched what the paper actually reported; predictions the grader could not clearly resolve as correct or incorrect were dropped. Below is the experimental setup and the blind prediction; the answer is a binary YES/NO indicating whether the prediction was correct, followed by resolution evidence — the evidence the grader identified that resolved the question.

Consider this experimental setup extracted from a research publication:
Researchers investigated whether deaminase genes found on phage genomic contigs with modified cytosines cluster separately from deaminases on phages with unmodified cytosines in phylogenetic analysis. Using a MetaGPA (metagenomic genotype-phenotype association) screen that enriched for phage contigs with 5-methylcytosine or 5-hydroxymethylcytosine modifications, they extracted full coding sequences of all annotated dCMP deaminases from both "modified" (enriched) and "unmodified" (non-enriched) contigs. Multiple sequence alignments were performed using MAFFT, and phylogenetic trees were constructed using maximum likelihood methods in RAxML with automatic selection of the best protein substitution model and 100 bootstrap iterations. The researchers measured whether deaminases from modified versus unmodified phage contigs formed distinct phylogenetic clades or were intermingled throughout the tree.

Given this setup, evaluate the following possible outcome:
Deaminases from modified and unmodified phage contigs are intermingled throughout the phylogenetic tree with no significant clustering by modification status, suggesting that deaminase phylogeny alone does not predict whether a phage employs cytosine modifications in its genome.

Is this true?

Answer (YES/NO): NO